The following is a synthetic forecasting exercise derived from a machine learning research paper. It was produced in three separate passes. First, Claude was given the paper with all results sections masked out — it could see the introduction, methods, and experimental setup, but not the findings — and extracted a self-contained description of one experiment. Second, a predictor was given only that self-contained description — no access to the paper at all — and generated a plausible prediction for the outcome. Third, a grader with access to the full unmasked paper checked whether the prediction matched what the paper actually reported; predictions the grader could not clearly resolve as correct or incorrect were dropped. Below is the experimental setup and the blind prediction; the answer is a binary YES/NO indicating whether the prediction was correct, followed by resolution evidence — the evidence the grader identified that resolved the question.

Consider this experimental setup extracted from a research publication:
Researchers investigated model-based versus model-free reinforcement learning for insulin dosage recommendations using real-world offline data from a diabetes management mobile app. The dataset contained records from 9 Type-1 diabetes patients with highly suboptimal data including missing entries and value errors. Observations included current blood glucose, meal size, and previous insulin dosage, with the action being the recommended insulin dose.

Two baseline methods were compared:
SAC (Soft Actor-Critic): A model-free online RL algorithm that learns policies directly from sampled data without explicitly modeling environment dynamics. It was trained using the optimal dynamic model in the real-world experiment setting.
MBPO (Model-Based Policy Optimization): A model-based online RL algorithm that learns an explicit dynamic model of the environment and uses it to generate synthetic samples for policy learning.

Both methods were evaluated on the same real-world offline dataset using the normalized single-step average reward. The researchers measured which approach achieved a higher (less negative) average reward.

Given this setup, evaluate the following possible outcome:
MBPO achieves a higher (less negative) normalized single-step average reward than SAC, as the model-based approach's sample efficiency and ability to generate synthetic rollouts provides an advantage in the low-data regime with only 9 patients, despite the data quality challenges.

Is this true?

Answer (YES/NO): YES